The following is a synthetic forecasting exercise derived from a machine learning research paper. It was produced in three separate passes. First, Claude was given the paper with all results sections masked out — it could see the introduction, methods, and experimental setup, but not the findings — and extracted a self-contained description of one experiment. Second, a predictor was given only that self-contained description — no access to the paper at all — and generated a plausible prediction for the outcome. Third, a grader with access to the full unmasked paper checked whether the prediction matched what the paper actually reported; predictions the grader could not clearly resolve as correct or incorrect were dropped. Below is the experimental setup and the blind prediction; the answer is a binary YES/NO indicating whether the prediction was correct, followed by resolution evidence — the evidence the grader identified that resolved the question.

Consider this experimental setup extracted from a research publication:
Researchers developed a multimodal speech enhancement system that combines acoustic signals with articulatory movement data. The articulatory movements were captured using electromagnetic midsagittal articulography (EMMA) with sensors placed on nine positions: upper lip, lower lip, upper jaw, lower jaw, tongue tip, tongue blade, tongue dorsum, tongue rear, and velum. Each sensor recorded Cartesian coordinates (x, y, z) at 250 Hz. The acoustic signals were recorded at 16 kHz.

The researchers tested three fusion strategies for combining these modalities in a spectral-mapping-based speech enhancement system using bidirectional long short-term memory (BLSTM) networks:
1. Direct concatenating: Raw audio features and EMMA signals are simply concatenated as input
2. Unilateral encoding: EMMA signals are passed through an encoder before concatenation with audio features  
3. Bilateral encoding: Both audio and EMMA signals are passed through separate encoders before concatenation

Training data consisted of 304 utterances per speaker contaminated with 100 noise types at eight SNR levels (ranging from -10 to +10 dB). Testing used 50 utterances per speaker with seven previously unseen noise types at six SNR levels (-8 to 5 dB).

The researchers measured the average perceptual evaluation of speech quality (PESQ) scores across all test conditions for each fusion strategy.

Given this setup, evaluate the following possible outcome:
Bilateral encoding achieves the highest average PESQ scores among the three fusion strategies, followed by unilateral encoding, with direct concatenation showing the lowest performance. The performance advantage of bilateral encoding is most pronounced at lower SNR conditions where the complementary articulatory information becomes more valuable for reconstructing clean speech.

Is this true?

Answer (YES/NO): NO